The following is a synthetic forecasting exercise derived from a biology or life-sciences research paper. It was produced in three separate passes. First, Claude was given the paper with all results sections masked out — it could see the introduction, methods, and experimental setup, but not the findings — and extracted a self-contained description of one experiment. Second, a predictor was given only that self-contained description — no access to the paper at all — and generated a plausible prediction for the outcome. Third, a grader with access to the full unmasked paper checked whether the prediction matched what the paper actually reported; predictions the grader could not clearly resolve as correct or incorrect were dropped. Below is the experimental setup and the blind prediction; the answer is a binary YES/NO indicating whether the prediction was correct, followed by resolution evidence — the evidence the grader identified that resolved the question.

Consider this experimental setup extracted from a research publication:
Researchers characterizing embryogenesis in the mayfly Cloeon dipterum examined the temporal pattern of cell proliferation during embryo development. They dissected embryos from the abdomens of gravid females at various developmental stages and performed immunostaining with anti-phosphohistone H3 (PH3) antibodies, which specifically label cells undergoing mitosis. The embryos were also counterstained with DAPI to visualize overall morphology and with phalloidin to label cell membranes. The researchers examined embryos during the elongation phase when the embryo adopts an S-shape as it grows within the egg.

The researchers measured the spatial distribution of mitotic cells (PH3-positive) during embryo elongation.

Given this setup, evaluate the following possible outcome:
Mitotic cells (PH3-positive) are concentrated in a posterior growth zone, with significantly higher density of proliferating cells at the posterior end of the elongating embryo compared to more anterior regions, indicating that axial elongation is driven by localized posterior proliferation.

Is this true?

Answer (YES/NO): YES